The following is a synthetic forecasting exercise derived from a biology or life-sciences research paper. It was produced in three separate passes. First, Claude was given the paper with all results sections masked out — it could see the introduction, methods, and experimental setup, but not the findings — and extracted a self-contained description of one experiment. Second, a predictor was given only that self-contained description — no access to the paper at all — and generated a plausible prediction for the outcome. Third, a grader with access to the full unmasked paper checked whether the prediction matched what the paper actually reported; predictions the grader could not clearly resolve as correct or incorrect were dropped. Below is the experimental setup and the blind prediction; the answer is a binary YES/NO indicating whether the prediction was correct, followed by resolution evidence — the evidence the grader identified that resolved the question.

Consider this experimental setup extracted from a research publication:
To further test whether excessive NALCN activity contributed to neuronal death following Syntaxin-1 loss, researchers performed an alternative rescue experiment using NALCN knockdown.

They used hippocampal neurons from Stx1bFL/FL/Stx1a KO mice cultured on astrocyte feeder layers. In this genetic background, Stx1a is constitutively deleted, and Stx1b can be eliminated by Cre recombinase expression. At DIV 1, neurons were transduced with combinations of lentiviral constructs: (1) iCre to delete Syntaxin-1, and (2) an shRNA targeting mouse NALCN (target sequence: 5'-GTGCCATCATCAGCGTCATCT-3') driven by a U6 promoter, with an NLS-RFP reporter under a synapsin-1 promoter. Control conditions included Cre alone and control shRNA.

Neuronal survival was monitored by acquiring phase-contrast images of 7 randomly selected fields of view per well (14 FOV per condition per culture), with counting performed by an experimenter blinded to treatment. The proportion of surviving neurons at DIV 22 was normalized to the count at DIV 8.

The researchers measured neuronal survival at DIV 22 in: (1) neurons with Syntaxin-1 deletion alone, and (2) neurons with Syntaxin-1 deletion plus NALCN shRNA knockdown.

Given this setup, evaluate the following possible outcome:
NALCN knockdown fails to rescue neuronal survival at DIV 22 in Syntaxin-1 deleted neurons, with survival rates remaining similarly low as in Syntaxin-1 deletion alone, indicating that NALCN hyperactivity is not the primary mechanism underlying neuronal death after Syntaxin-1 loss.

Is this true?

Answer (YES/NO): NO